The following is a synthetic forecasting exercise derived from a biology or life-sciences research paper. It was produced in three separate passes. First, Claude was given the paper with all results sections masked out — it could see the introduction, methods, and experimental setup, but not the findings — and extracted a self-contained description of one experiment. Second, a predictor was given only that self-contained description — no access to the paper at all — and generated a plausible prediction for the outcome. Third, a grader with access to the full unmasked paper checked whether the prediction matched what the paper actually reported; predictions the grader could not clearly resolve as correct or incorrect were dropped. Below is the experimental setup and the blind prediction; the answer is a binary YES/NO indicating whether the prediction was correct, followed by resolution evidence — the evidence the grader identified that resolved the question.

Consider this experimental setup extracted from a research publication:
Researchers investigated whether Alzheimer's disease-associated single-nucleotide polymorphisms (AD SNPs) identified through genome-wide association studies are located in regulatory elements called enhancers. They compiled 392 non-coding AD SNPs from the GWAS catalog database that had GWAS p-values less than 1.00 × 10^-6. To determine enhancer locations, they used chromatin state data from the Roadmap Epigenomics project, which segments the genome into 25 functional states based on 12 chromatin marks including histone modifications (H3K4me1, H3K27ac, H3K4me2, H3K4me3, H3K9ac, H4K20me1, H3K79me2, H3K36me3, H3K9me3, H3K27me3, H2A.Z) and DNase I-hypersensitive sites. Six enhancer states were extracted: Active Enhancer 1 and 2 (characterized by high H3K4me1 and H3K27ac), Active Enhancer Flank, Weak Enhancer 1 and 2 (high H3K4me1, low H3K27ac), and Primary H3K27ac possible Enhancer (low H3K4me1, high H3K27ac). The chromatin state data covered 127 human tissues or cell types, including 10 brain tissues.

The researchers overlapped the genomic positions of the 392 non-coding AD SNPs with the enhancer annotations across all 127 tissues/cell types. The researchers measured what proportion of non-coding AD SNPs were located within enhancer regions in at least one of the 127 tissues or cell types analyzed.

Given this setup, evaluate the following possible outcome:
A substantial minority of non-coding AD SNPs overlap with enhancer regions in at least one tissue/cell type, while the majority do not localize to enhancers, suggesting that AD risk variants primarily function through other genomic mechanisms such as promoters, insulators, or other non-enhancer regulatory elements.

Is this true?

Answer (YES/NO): YES